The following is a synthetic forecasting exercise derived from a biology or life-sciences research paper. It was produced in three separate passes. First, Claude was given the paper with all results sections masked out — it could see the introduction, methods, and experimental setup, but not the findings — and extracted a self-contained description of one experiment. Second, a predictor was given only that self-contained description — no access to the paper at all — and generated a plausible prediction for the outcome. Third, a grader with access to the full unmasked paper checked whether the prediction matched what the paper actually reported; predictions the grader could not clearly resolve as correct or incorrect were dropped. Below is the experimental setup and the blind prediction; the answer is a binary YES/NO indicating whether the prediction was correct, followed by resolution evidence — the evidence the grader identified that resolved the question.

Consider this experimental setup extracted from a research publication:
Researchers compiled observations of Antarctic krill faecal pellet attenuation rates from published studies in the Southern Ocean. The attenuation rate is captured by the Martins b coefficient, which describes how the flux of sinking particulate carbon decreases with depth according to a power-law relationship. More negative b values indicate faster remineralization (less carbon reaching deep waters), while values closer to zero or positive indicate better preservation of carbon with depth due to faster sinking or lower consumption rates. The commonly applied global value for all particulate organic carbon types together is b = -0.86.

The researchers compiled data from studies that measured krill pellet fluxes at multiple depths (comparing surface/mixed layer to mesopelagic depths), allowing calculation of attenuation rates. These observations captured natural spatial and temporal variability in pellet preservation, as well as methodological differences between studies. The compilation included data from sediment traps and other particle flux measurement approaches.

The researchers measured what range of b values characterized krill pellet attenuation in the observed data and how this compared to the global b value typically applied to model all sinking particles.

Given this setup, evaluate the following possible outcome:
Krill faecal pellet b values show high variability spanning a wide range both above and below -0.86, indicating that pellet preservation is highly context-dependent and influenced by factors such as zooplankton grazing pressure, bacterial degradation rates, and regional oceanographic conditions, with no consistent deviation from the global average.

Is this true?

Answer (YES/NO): NO